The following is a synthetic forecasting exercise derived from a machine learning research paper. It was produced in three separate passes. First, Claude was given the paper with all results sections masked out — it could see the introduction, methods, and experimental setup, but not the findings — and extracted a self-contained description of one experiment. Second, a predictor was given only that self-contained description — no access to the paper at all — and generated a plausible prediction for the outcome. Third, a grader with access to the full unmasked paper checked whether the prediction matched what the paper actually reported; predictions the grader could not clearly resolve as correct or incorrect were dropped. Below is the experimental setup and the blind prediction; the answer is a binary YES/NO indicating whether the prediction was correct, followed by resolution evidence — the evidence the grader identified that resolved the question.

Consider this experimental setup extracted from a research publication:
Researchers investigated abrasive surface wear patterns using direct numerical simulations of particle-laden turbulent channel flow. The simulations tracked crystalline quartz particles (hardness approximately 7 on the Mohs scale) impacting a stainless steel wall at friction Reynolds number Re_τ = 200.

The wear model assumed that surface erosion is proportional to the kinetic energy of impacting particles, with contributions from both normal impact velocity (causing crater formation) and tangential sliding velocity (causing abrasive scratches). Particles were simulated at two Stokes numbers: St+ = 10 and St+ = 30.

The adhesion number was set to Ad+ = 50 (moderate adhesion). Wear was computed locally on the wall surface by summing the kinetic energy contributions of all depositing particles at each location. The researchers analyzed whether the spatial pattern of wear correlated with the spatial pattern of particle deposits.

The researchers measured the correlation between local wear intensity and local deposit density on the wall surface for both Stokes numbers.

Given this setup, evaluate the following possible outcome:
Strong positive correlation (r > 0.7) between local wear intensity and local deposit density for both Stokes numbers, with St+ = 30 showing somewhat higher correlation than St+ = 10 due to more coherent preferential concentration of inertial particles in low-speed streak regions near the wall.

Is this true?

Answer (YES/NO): NO